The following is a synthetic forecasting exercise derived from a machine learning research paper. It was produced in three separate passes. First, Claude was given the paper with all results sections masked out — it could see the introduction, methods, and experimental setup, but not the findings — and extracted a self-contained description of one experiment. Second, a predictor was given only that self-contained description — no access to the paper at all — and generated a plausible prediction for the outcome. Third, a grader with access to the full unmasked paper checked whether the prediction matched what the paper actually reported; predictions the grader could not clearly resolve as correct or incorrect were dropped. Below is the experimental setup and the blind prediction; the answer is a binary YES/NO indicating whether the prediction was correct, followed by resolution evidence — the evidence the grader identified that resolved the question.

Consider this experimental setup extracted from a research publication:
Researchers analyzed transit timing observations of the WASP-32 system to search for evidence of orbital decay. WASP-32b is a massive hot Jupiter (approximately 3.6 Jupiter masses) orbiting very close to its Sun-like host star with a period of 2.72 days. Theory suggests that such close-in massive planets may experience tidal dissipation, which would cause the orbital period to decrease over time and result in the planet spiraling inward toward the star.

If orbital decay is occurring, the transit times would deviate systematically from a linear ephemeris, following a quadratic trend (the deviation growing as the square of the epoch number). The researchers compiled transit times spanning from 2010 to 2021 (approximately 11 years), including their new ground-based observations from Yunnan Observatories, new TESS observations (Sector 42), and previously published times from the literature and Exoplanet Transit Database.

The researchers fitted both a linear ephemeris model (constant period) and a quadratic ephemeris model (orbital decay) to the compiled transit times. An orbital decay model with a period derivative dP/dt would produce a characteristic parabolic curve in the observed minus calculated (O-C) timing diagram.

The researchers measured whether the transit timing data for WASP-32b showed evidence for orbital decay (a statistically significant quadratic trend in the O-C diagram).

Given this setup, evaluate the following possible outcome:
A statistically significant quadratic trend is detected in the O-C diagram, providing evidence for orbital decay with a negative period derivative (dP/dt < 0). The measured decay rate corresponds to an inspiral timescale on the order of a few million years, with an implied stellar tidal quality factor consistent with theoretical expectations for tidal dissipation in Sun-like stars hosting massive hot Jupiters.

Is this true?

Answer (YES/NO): NO